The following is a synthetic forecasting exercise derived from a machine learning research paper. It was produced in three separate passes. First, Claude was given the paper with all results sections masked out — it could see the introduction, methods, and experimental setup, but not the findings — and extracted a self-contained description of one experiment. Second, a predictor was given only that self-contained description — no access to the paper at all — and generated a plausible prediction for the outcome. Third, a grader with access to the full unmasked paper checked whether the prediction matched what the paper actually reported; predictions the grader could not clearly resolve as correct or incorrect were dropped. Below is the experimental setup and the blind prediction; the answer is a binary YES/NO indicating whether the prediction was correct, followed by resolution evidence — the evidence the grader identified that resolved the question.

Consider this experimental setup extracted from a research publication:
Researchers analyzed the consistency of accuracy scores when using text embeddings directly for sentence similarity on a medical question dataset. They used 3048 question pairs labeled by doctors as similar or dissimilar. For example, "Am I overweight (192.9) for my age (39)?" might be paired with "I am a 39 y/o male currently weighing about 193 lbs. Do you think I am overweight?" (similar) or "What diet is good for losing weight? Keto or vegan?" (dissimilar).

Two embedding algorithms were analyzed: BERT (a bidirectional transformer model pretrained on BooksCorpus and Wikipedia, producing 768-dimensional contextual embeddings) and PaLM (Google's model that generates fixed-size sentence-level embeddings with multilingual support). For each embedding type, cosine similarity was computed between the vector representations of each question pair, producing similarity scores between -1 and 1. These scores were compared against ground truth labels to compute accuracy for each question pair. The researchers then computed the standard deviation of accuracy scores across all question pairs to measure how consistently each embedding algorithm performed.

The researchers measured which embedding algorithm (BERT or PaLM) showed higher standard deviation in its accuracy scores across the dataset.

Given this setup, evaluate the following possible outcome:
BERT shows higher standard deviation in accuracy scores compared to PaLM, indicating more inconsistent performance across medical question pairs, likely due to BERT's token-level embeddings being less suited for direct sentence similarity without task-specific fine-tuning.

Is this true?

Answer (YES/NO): YES